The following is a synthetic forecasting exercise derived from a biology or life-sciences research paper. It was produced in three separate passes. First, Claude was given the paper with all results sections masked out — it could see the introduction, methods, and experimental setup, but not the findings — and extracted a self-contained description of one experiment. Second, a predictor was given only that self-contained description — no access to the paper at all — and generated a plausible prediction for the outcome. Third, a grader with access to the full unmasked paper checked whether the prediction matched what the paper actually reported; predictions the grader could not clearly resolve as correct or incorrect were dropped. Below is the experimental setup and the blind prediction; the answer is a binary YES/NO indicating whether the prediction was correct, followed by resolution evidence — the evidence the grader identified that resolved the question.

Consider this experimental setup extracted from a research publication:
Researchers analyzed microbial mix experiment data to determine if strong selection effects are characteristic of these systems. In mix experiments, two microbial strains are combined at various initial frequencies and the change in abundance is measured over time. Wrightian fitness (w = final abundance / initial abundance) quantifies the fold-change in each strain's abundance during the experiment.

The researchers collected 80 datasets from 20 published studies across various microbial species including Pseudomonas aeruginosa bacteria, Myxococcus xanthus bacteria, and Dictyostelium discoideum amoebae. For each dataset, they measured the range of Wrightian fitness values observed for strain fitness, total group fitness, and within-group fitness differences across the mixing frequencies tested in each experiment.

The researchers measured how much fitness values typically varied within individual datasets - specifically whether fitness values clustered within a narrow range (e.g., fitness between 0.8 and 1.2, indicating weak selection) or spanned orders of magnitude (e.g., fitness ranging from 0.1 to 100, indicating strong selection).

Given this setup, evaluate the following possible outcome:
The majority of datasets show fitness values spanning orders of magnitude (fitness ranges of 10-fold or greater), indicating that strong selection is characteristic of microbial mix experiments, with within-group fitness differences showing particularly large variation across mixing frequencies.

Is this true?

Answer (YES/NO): YES